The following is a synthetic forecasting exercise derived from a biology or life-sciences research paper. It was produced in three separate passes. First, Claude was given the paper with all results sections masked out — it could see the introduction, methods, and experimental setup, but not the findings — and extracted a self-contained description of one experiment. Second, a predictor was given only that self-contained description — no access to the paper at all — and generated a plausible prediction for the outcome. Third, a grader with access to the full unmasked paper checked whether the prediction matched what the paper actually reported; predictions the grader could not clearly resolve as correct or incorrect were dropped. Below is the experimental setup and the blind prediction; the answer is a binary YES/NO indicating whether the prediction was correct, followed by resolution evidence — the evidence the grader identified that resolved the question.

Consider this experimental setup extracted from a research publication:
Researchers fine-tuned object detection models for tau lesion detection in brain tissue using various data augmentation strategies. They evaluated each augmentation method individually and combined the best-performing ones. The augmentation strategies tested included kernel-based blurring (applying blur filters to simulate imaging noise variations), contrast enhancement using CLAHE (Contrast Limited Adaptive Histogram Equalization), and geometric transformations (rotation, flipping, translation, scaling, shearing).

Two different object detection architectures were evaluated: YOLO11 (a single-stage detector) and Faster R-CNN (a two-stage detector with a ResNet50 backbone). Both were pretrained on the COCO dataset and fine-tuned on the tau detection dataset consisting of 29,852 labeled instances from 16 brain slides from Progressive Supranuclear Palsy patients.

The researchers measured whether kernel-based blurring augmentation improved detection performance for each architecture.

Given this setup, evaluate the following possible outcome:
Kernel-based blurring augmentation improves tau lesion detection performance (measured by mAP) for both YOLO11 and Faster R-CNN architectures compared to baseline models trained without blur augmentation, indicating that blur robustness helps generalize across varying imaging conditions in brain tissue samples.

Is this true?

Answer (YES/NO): NO